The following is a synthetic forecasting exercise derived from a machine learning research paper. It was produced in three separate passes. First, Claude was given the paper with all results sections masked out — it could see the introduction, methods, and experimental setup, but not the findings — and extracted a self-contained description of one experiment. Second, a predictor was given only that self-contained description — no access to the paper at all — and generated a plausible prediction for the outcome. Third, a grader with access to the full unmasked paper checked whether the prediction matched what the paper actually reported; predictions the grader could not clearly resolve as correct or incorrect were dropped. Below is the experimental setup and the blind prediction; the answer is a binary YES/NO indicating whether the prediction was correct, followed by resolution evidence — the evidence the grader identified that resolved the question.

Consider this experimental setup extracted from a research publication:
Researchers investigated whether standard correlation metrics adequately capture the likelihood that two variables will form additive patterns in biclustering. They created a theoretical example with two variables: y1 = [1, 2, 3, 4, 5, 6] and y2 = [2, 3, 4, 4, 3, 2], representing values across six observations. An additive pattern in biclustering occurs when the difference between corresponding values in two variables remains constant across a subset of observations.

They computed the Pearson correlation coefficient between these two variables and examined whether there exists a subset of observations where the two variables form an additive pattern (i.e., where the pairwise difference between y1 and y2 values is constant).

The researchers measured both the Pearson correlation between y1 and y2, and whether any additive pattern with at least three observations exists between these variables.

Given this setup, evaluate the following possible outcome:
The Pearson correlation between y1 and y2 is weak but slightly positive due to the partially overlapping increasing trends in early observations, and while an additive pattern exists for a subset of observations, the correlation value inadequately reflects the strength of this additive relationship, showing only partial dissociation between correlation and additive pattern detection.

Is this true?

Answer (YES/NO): NO